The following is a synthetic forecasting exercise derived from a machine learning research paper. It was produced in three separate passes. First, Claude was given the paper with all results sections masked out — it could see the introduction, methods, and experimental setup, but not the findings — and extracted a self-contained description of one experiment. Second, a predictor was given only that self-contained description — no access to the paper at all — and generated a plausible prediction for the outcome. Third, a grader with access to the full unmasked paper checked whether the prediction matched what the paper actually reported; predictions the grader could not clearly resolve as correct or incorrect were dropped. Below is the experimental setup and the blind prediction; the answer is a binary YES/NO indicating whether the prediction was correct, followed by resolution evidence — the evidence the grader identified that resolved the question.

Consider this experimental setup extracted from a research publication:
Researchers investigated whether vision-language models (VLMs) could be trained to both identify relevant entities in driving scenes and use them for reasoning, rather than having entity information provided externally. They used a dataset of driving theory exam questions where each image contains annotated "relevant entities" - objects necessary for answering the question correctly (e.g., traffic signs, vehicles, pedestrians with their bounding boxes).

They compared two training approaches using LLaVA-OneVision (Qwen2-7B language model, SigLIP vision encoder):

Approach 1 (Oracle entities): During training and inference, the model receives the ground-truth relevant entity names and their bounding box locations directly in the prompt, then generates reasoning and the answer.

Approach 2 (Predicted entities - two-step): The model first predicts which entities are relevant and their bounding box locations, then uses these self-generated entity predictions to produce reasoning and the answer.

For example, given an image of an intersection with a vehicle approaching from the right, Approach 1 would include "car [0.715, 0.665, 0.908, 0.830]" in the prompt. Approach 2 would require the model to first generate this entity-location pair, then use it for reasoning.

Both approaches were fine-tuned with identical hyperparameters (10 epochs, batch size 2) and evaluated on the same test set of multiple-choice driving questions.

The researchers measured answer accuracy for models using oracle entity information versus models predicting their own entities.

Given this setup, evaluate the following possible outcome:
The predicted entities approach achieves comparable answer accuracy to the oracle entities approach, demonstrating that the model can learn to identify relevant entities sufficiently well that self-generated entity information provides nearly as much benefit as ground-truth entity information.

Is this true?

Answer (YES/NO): NO